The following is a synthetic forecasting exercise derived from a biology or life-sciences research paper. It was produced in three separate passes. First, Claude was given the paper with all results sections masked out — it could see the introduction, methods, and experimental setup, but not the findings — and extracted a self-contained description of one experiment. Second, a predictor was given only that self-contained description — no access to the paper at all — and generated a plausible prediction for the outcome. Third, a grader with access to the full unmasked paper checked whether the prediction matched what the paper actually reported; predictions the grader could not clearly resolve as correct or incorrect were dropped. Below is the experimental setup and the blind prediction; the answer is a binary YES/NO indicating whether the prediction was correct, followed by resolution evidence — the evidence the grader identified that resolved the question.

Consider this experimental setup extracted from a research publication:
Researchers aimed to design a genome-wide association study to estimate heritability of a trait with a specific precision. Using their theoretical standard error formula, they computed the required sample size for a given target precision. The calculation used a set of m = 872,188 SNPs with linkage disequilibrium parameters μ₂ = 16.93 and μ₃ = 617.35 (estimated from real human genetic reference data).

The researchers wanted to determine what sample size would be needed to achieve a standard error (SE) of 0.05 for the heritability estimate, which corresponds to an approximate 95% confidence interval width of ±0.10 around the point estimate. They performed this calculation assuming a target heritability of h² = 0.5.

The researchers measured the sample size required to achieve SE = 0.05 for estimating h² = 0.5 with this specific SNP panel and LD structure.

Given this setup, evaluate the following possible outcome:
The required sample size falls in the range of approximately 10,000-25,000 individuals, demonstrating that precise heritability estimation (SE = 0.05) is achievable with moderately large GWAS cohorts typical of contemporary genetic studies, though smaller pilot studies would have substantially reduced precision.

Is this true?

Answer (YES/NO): NO